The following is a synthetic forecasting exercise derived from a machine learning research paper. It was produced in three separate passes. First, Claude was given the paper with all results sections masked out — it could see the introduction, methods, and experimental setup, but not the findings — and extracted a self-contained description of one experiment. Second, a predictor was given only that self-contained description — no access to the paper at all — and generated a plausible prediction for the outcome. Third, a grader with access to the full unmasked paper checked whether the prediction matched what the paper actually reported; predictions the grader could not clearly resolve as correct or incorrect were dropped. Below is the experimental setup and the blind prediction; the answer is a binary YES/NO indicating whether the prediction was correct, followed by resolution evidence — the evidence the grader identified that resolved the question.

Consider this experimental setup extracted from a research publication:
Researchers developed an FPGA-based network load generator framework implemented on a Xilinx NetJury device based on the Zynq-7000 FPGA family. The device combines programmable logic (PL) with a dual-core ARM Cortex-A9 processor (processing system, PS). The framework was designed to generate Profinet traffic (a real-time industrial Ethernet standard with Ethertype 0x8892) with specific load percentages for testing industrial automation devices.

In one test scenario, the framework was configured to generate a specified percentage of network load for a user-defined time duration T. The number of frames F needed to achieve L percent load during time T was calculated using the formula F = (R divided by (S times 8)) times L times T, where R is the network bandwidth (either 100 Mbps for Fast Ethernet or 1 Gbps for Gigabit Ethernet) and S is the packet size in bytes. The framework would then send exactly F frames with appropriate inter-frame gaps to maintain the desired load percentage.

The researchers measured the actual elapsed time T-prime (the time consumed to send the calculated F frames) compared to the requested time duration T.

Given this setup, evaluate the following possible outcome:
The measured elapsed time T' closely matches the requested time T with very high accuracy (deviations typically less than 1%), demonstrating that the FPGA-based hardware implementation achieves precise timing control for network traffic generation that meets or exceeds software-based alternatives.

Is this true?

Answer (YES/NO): YES